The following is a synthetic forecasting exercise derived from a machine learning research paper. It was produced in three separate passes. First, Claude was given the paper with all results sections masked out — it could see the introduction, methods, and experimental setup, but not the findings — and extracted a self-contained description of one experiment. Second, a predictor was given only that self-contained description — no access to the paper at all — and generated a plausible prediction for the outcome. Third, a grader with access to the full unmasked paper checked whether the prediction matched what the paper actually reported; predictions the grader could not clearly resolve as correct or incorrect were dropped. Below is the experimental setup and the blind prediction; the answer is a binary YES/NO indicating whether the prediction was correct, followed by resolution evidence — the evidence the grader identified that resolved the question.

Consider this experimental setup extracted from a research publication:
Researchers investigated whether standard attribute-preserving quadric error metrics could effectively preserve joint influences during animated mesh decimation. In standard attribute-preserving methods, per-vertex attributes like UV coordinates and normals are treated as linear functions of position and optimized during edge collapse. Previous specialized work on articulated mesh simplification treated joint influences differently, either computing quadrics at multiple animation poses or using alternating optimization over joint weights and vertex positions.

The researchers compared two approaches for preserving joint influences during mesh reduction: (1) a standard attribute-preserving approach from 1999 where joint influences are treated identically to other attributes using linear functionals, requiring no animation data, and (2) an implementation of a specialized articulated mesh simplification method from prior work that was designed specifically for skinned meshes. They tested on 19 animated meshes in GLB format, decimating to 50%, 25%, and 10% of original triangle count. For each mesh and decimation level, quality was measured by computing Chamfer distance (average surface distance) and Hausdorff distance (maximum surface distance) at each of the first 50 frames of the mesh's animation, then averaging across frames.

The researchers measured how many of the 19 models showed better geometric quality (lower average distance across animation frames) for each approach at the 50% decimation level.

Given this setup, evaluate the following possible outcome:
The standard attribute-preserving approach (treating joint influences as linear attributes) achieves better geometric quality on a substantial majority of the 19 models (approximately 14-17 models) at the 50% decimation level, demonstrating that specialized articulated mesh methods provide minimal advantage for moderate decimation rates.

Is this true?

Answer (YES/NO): YES